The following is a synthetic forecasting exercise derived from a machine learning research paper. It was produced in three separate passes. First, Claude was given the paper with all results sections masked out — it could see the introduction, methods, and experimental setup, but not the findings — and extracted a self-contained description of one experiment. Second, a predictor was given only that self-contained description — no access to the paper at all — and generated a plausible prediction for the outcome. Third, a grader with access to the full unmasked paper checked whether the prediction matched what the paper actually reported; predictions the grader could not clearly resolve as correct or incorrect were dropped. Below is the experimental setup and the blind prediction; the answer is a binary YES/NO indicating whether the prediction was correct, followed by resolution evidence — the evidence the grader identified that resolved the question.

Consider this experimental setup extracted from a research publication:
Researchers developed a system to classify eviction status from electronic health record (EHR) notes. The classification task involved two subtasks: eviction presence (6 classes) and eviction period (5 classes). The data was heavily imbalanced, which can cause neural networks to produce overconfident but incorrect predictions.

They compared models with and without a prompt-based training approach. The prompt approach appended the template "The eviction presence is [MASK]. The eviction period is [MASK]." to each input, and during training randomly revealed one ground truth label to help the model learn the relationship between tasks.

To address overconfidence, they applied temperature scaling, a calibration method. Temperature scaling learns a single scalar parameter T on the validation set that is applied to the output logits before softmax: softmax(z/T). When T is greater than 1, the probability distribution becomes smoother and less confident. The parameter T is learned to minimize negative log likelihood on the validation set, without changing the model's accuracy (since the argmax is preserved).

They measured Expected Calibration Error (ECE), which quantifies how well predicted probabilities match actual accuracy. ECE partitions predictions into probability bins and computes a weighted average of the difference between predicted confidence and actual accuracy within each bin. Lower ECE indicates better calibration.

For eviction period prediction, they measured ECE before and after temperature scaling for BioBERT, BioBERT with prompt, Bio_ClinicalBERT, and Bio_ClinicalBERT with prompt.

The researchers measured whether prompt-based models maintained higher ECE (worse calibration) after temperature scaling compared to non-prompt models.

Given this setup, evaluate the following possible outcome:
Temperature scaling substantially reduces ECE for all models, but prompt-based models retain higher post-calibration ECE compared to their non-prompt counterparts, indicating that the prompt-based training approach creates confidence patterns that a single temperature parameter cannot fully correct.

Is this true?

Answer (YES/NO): YES